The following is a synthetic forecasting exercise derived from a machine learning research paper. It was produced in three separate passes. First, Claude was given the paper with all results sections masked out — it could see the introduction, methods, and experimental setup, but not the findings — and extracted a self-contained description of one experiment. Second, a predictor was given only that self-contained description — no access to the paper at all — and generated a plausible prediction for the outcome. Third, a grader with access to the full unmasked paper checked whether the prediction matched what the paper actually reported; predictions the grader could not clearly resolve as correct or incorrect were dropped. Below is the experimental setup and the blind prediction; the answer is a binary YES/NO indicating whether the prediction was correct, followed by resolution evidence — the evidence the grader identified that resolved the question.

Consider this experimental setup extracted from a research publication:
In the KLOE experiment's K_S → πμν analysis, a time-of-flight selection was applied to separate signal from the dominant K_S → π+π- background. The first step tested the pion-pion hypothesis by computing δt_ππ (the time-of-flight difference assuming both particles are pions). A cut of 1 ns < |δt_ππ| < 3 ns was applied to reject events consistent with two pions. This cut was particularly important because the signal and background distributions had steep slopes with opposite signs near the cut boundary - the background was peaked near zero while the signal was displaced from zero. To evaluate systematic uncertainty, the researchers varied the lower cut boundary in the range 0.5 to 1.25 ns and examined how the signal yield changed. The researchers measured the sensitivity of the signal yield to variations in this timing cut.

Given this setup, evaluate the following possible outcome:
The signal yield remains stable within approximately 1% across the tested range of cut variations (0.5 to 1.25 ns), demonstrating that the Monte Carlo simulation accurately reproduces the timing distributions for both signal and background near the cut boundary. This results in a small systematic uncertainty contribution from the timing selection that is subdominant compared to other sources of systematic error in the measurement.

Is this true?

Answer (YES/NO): NO